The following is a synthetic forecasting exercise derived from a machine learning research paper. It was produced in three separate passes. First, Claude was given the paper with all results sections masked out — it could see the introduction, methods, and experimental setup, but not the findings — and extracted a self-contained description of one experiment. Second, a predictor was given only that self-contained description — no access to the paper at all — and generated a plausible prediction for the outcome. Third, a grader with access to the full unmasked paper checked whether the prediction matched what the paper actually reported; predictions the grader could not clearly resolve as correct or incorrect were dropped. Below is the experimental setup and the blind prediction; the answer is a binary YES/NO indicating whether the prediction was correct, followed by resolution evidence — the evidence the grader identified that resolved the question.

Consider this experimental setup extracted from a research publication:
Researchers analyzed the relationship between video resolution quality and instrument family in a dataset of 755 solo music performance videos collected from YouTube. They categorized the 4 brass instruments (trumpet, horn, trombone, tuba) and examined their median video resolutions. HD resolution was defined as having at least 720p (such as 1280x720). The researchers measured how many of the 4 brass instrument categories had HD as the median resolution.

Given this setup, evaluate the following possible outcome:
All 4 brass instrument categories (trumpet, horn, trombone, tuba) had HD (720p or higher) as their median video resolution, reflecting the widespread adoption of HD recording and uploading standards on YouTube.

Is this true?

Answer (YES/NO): NO